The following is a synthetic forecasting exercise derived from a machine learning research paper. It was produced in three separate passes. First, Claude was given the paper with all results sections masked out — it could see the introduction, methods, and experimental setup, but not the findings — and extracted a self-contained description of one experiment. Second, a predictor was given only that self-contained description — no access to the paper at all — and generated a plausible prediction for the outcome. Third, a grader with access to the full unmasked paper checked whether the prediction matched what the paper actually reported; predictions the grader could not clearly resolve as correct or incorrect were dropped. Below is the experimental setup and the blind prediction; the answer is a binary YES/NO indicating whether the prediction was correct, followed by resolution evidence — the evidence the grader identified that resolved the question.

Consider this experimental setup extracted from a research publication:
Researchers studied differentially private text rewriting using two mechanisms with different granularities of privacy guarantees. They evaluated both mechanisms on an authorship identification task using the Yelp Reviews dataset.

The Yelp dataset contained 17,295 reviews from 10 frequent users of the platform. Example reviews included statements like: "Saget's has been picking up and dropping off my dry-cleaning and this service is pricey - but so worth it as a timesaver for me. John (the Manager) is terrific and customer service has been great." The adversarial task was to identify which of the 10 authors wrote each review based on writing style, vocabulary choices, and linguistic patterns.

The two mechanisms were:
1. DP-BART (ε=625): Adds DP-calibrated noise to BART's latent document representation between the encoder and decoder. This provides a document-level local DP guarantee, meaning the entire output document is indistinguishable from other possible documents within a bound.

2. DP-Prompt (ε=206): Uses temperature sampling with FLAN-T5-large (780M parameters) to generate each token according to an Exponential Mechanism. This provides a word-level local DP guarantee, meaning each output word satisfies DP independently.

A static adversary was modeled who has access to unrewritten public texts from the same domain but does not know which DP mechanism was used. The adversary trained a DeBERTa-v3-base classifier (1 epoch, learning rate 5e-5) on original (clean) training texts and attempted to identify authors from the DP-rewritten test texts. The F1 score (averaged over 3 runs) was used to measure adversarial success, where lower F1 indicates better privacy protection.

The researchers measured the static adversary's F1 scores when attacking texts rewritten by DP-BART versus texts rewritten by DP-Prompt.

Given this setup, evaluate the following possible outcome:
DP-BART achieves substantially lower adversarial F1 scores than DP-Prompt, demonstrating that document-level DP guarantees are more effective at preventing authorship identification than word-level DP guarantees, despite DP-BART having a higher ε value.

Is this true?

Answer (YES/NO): NO